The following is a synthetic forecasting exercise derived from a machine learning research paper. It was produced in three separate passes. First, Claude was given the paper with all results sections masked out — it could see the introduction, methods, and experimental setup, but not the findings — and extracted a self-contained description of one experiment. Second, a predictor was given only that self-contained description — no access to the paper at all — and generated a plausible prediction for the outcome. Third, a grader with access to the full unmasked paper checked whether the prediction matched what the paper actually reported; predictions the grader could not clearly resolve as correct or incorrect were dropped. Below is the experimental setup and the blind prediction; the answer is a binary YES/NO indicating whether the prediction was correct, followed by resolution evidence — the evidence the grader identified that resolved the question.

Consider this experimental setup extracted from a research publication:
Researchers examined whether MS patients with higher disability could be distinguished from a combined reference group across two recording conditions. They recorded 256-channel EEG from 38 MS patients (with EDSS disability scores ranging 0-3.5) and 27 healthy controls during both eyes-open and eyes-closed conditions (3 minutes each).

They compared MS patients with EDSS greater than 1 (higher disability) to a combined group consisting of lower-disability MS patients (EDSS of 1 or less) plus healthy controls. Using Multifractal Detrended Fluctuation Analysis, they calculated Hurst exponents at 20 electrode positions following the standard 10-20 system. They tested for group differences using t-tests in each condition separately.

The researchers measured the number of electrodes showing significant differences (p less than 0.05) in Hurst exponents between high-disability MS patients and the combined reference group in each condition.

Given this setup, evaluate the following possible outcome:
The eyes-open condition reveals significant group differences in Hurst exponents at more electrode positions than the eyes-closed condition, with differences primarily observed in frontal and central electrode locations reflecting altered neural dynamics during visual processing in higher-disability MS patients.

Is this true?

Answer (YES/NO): NO